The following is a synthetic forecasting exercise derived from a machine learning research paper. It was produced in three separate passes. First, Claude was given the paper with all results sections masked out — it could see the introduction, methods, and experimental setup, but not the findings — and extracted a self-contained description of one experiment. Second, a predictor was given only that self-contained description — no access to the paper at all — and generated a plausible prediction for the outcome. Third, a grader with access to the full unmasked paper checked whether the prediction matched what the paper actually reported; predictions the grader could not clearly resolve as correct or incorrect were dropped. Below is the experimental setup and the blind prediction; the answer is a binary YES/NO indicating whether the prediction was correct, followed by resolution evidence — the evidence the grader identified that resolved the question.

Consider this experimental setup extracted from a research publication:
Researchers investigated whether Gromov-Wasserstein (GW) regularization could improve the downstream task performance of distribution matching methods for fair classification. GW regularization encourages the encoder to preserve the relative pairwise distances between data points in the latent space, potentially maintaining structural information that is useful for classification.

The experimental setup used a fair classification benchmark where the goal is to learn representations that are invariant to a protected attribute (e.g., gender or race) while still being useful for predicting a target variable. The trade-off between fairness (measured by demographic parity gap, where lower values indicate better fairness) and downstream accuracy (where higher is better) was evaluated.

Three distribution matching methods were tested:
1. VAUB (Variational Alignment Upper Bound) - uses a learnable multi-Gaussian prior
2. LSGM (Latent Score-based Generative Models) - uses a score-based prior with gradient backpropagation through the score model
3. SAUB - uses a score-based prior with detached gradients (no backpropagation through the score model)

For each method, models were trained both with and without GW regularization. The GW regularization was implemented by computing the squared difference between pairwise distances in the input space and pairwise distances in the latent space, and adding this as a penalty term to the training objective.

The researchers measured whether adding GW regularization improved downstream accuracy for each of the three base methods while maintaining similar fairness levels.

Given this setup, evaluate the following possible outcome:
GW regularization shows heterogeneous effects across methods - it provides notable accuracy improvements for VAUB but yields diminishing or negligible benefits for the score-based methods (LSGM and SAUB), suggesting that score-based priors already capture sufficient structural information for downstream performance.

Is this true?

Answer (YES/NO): NO